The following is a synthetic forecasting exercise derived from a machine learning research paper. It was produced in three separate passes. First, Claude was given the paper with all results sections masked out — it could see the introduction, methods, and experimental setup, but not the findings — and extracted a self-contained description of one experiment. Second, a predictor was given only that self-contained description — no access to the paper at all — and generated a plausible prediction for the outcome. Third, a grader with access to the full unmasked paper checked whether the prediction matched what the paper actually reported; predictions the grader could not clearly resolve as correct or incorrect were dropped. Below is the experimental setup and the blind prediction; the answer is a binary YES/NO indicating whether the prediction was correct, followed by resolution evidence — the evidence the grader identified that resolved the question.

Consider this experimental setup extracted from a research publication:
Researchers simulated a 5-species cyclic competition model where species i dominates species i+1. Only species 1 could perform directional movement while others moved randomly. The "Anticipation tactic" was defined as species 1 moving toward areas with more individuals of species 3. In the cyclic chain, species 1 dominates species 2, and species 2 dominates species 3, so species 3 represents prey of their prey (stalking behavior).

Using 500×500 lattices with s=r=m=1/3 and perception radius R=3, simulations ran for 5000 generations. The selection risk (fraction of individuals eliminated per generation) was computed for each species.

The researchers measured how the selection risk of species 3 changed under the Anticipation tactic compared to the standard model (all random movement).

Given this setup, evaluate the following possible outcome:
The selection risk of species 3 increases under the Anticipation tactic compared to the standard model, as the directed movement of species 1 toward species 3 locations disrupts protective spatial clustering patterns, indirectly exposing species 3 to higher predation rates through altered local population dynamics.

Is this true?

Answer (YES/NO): NO